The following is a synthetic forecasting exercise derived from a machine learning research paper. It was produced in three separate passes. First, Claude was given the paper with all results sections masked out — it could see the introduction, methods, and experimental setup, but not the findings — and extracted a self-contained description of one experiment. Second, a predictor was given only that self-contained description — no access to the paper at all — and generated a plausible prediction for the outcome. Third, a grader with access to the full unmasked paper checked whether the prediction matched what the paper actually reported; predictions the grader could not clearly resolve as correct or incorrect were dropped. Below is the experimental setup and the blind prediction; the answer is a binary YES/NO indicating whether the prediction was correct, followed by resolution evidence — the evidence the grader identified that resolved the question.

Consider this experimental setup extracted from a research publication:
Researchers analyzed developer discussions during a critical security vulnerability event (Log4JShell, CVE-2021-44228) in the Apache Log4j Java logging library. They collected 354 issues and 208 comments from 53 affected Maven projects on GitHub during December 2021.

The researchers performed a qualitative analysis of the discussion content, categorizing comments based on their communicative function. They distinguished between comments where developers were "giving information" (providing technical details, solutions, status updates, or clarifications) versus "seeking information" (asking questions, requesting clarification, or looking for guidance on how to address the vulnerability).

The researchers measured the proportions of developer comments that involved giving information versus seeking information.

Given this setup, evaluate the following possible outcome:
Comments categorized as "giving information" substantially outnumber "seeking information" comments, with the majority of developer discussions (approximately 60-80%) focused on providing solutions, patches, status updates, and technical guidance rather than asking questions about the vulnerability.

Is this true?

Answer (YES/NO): NO